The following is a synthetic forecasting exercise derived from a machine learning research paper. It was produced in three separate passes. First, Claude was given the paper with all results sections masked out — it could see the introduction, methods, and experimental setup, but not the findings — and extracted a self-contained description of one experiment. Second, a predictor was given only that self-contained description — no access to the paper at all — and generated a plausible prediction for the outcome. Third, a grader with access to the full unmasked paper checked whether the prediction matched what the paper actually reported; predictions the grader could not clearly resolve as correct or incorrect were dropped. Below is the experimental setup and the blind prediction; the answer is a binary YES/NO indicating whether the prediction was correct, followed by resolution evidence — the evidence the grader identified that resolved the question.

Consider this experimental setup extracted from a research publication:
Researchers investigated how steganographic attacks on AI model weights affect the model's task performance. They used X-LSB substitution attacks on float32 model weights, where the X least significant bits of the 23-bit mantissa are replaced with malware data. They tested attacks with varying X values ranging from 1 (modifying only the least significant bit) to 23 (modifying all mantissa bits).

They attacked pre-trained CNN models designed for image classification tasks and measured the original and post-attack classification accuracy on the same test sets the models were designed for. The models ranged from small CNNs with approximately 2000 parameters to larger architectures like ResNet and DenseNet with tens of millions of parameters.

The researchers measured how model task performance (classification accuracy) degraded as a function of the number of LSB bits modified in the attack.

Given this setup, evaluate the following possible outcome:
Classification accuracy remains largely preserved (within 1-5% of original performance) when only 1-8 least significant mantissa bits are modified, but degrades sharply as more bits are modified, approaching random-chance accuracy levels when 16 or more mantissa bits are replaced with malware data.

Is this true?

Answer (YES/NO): NO